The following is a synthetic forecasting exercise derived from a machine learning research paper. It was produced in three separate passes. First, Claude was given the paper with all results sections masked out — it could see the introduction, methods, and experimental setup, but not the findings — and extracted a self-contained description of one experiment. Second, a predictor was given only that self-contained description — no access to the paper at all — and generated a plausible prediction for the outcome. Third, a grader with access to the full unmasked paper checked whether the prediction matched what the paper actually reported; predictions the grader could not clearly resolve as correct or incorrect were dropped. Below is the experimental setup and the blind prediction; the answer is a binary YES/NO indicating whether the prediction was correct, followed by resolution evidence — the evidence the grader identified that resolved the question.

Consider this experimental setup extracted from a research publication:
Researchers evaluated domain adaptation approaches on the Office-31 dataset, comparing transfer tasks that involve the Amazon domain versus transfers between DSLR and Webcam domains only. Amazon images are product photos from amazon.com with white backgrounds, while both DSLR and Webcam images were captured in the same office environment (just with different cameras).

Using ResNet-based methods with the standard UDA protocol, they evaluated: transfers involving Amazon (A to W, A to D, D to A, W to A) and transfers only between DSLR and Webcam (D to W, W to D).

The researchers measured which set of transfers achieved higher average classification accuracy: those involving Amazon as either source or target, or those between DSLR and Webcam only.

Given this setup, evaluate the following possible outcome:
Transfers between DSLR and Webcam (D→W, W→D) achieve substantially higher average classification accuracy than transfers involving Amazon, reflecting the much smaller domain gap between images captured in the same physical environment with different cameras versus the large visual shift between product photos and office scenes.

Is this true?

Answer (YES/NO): YES